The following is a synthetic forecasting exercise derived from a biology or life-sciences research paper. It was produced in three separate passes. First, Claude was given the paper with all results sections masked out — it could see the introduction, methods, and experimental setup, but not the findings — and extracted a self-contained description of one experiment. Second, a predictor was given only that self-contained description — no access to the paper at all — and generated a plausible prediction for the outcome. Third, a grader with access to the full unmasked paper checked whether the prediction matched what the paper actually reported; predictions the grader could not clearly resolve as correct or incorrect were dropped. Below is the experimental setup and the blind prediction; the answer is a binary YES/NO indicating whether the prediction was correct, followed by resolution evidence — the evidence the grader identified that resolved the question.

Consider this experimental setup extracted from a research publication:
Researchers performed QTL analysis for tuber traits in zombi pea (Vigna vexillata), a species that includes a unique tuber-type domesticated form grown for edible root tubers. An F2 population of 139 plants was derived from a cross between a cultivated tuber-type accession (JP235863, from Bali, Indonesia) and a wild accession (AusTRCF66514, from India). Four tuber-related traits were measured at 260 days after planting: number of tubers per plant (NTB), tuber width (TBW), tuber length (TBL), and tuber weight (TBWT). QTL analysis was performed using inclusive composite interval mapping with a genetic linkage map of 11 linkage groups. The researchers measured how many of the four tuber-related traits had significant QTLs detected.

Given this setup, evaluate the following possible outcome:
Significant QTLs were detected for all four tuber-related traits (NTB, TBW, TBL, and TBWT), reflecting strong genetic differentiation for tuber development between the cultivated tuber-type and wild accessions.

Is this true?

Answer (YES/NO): NO